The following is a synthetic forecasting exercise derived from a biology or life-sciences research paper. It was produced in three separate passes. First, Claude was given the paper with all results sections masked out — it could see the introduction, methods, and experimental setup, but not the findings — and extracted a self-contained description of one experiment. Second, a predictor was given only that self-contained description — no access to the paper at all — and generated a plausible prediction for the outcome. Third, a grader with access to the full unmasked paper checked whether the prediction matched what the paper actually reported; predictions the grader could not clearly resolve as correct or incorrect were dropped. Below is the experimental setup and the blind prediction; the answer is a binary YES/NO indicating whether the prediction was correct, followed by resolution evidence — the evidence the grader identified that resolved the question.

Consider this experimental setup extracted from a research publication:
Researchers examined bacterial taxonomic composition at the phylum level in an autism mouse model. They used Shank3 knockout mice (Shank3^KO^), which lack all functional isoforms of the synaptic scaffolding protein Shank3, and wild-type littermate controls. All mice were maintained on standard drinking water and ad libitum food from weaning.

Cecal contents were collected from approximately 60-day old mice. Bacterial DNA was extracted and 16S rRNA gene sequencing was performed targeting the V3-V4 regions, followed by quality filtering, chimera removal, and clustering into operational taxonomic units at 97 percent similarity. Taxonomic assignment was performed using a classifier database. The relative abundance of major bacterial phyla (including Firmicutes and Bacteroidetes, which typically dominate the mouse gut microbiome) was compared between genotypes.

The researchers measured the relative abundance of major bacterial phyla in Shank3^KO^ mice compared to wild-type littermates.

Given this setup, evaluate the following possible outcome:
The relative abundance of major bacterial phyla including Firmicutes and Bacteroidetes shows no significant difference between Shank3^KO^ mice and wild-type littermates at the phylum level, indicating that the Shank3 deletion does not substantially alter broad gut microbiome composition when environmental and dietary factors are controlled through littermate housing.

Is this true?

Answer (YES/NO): NO